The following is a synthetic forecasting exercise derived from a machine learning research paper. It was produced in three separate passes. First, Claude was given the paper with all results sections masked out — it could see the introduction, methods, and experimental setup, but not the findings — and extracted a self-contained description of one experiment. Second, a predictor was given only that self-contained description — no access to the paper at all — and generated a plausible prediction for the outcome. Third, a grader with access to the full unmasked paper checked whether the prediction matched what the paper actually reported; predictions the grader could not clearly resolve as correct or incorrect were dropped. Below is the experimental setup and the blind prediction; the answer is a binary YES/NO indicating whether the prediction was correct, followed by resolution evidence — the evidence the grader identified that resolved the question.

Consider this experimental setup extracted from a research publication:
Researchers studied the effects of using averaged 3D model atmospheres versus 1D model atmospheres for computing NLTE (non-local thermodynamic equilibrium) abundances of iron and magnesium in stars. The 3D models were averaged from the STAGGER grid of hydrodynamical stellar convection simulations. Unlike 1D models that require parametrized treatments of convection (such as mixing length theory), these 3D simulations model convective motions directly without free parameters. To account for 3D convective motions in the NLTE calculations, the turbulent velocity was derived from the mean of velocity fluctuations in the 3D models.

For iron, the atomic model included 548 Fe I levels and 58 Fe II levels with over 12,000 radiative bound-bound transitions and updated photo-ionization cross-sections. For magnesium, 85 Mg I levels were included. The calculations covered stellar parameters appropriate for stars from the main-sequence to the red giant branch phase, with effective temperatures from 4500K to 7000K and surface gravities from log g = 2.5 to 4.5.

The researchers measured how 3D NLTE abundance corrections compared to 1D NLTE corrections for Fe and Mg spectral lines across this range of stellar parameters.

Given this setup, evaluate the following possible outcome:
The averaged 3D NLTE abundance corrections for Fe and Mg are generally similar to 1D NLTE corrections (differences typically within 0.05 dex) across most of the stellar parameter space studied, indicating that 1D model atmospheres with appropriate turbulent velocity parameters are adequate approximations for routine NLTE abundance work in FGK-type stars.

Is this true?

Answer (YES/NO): YES